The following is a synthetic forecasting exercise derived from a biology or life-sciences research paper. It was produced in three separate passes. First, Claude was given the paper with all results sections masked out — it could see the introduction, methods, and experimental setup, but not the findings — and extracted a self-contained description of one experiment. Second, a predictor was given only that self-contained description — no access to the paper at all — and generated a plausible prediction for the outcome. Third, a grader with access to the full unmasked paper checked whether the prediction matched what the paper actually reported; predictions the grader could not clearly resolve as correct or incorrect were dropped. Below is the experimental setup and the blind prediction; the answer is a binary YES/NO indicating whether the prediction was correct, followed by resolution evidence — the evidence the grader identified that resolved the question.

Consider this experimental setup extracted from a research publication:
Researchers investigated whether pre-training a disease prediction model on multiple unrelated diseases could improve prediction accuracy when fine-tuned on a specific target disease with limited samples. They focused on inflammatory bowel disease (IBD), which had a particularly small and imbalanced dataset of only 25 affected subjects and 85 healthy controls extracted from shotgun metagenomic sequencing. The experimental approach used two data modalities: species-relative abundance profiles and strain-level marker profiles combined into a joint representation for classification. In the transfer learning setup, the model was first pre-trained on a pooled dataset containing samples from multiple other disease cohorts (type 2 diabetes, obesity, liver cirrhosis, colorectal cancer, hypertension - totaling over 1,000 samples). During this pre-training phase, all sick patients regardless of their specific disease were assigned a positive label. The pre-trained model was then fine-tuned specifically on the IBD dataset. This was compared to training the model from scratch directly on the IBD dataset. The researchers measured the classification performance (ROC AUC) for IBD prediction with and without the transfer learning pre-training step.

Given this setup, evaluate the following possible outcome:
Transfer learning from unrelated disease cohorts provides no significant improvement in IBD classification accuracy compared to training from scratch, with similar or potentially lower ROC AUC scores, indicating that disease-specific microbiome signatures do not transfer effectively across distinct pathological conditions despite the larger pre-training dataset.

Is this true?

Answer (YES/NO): YES